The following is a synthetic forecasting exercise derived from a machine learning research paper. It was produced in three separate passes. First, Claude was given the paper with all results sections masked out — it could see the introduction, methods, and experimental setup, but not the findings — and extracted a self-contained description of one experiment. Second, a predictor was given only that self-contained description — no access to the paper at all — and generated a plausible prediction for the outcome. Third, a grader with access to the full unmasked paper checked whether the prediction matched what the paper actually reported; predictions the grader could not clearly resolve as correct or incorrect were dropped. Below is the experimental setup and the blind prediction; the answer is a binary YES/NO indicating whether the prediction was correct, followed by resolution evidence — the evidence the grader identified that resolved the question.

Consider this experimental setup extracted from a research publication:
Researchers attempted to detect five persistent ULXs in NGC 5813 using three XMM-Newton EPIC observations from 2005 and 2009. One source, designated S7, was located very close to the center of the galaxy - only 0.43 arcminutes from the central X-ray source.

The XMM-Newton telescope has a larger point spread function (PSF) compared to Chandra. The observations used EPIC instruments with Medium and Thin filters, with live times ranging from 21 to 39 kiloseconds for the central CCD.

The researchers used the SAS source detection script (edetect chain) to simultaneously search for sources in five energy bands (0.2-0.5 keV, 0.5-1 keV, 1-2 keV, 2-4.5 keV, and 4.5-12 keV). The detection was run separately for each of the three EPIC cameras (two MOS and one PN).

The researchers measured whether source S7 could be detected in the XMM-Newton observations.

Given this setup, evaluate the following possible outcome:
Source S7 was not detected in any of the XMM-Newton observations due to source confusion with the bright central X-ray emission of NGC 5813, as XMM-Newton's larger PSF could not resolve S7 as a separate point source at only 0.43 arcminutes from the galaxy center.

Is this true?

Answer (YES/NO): NO